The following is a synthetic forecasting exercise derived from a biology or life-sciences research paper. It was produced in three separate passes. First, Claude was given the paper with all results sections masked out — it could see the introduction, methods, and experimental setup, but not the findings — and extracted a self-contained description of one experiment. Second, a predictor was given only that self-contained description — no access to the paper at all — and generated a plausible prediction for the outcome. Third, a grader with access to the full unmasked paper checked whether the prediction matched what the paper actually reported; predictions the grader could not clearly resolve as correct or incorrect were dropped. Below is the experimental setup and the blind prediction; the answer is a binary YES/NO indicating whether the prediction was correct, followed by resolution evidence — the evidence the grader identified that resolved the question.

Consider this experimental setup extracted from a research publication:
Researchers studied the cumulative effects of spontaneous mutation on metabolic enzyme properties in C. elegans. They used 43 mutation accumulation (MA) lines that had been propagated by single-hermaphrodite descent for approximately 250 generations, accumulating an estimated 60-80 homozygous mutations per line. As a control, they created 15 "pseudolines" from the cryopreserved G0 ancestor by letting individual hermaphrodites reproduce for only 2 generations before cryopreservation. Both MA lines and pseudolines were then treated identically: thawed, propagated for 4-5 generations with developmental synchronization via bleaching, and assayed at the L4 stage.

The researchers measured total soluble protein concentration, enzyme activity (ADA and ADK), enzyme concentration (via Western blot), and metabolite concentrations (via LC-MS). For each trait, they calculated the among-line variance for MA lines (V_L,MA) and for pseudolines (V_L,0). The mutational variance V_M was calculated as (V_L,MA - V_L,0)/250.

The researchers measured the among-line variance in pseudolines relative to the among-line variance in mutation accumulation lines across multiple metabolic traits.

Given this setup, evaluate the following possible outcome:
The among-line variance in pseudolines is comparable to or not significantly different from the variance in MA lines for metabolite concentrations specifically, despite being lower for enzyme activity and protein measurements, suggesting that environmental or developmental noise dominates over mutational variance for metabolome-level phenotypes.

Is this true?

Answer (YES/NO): NO